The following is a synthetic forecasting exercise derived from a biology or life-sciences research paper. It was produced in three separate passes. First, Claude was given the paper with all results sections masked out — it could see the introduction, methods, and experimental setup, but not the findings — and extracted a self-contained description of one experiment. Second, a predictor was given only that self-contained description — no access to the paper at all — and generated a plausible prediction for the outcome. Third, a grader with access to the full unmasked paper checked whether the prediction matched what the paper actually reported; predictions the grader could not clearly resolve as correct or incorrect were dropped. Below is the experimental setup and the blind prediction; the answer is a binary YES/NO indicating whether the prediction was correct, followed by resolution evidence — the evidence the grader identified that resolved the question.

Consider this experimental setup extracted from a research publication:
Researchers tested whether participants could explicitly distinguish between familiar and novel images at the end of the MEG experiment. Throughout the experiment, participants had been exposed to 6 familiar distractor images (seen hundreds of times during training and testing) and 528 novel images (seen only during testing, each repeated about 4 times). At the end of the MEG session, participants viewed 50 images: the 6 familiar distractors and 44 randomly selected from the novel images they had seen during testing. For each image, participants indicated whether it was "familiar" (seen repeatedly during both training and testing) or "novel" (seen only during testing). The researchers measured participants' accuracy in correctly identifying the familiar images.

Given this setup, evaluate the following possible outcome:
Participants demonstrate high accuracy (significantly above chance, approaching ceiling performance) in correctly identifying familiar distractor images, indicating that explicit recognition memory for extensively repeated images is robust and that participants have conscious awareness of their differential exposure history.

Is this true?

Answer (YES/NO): YES